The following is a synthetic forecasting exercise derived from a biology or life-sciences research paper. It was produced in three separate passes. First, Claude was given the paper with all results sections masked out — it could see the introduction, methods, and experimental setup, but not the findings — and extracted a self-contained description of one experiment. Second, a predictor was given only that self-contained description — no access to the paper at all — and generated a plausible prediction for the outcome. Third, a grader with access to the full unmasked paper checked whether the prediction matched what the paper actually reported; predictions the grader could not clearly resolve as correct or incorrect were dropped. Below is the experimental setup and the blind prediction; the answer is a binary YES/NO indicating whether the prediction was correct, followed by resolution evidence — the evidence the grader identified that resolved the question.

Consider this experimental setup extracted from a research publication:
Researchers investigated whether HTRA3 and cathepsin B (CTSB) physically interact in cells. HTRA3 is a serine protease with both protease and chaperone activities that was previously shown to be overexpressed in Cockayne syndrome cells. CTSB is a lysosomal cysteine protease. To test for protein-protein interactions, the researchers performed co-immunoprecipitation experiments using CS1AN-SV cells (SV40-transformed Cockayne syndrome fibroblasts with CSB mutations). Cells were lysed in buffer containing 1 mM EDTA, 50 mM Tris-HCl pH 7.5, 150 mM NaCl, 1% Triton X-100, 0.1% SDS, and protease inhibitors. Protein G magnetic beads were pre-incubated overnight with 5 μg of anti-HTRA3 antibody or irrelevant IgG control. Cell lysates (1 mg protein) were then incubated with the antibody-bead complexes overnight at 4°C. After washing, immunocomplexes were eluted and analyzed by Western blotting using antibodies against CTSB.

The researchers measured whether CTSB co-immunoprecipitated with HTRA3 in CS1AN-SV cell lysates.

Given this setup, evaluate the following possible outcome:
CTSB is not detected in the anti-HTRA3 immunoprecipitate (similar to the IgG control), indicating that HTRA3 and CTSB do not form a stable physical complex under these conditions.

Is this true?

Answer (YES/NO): NO